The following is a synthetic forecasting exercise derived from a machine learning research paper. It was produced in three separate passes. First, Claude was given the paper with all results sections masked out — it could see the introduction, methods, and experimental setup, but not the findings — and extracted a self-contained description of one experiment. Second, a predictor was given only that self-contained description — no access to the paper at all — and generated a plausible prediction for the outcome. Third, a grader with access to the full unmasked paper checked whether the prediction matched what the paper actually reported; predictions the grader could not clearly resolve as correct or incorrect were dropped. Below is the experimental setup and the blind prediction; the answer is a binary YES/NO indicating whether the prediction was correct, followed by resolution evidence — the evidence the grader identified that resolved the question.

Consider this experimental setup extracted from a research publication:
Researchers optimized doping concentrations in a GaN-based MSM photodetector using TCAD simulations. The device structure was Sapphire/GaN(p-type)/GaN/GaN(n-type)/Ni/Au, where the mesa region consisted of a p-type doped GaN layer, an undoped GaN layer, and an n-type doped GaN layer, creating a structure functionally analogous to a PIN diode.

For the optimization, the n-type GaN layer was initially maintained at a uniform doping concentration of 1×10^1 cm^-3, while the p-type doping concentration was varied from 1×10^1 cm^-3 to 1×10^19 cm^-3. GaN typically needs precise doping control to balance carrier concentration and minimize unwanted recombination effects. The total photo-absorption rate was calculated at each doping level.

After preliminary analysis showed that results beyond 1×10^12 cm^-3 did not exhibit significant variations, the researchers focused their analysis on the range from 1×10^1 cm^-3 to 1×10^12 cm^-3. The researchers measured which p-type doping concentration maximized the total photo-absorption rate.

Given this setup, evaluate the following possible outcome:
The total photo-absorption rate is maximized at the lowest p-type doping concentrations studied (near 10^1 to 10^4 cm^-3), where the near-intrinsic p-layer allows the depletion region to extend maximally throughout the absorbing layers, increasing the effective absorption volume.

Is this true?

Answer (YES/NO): NO